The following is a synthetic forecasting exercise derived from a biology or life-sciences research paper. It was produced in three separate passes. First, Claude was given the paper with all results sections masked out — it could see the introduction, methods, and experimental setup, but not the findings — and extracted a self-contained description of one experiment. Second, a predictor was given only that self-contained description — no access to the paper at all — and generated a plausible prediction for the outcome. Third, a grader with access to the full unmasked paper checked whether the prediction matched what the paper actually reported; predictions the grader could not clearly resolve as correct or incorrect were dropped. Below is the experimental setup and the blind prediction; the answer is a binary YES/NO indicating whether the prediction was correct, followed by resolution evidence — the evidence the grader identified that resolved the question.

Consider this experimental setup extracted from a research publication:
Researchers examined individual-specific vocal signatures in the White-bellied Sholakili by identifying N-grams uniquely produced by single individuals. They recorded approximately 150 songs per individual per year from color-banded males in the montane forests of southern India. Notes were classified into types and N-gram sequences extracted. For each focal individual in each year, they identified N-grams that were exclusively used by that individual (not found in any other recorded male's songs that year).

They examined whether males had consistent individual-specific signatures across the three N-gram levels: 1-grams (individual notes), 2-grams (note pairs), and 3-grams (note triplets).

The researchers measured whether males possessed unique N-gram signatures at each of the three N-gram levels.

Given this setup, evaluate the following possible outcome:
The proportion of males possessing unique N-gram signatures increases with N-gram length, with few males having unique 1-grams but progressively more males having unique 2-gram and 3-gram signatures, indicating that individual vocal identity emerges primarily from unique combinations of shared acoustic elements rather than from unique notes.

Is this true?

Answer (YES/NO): YES